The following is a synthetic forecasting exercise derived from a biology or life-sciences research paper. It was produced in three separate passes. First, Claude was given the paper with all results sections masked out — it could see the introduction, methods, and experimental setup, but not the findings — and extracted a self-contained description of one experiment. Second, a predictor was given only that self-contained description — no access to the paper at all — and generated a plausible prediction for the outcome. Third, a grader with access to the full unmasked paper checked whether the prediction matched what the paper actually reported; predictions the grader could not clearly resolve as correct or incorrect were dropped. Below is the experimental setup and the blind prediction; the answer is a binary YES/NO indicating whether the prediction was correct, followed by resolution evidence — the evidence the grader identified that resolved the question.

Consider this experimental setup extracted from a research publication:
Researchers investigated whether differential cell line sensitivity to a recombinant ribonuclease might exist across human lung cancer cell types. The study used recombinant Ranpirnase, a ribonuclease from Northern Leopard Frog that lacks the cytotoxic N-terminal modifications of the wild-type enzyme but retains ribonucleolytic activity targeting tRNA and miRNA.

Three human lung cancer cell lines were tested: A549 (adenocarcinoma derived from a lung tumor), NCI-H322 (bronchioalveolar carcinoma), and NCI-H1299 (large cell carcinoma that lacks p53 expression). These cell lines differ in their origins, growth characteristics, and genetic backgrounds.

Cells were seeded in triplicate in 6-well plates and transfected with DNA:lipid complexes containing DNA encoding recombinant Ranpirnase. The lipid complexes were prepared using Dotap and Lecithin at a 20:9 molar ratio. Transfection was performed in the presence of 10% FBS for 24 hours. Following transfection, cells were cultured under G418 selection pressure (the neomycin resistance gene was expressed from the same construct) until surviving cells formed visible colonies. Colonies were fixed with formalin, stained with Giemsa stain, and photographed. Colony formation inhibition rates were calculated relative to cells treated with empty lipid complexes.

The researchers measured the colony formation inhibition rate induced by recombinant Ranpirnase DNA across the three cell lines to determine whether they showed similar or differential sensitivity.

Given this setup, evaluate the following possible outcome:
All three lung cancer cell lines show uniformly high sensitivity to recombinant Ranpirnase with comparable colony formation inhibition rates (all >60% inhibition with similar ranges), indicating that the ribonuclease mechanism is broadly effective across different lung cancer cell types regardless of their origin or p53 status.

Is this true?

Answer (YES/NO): NO